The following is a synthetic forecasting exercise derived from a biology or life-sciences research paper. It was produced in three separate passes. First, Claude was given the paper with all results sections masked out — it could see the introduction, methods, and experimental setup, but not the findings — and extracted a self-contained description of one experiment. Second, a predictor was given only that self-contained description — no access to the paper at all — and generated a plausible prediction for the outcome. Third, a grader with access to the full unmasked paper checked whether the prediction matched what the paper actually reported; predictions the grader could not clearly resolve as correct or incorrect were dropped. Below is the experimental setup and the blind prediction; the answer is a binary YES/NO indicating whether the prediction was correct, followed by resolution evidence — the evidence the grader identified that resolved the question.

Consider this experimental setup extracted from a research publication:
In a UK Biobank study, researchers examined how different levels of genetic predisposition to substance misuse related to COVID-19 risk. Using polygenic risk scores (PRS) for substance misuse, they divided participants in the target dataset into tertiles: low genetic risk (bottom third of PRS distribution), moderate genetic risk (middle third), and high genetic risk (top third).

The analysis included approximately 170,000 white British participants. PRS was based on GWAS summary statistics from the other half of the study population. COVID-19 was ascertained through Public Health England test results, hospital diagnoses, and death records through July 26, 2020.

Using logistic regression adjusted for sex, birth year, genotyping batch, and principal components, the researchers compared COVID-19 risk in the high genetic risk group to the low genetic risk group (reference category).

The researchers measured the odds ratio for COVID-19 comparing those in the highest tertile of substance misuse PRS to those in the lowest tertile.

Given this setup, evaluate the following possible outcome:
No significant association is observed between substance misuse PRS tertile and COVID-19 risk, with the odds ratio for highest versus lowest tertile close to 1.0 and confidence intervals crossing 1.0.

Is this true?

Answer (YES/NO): NO